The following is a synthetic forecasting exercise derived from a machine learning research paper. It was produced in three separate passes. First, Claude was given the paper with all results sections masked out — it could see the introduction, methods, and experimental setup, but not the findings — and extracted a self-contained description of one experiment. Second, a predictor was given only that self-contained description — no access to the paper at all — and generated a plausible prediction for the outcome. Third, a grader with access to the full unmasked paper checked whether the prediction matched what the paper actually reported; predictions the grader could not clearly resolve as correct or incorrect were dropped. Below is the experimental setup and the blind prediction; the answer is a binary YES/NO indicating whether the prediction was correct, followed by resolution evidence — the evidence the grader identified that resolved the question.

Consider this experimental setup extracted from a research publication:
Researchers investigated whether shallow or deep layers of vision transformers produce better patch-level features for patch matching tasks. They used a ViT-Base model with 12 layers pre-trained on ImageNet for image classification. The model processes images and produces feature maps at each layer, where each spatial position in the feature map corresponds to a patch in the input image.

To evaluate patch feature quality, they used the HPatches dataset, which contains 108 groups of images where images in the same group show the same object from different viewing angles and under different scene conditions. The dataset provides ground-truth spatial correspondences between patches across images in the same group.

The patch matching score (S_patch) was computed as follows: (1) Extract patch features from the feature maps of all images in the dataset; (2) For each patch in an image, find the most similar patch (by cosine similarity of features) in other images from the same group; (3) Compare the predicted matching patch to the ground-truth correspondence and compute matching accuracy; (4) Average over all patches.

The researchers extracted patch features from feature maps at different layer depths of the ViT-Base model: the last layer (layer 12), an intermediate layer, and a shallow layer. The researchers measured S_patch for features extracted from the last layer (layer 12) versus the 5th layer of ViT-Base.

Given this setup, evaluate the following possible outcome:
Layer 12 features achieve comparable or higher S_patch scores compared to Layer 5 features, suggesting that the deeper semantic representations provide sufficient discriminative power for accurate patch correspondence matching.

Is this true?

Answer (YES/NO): NO